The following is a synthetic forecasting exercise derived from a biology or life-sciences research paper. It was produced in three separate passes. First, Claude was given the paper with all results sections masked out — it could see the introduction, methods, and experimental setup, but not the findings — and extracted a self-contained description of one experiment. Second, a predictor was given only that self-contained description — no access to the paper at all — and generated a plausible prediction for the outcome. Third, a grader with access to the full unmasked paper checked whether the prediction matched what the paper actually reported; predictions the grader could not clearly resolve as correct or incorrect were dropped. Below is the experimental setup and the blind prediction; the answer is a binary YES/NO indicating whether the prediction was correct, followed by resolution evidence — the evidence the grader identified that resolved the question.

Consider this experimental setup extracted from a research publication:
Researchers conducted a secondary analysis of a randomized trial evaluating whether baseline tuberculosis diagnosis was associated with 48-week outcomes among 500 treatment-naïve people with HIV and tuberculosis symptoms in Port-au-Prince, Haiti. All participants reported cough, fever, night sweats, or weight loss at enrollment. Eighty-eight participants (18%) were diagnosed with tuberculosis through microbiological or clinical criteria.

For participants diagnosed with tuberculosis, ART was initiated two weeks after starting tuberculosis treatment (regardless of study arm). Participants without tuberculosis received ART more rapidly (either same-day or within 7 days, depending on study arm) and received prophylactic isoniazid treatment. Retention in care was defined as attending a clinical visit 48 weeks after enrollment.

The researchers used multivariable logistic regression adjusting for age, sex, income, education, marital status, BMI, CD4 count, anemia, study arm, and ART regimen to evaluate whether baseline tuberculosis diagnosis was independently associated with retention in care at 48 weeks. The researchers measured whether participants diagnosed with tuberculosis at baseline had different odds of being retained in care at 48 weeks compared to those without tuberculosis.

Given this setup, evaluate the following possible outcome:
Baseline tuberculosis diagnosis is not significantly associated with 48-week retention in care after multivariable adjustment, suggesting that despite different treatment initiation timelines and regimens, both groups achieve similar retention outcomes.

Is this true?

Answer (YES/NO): NO